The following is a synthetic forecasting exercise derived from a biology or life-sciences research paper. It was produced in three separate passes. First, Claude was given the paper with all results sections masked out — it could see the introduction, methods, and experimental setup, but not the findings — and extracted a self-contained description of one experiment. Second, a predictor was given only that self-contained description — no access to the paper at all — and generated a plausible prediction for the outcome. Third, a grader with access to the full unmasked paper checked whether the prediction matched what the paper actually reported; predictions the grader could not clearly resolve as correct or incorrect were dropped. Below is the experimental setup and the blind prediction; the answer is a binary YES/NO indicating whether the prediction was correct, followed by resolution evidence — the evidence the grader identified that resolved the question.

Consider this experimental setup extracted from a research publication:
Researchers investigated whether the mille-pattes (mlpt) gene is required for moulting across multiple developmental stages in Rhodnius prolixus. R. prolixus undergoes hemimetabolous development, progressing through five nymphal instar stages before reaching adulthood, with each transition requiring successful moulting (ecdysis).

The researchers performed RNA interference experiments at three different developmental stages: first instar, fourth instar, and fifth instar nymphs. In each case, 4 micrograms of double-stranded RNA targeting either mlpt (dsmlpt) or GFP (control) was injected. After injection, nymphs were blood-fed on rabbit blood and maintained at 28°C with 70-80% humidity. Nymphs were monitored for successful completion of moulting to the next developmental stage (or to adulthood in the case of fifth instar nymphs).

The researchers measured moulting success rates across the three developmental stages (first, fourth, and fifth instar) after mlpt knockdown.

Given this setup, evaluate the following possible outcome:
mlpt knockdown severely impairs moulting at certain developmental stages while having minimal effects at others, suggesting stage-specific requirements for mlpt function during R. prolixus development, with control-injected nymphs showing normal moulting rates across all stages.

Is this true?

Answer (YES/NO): NO